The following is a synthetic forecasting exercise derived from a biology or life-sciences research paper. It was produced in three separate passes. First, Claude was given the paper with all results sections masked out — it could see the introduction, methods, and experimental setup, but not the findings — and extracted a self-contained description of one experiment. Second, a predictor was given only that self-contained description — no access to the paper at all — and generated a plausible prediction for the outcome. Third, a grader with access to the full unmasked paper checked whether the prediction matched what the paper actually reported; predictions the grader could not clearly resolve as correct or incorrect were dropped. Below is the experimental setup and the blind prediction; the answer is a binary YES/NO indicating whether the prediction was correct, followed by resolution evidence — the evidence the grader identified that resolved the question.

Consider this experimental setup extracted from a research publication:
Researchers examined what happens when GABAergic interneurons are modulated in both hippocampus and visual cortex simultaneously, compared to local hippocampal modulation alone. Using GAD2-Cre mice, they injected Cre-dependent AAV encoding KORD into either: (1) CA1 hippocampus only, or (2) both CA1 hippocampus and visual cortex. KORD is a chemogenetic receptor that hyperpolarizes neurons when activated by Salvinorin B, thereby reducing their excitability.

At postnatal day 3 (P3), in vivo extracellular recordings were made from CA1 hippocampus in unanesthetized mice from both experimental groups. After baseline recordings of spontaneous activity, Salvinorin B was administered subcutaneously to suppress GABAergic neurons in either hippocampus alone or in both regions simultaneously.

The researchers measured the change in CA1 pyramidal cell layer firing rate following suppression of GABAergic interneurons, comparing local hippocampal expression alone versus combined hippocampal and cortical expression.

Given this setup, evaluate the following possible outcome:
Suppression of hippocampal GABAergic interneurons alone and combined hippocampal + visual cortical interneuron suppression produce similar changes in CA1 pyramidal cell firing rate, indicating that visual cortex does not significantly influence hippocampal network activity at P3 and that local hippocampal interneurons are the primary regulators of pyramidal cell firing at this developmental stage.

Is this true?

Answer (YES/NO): NO